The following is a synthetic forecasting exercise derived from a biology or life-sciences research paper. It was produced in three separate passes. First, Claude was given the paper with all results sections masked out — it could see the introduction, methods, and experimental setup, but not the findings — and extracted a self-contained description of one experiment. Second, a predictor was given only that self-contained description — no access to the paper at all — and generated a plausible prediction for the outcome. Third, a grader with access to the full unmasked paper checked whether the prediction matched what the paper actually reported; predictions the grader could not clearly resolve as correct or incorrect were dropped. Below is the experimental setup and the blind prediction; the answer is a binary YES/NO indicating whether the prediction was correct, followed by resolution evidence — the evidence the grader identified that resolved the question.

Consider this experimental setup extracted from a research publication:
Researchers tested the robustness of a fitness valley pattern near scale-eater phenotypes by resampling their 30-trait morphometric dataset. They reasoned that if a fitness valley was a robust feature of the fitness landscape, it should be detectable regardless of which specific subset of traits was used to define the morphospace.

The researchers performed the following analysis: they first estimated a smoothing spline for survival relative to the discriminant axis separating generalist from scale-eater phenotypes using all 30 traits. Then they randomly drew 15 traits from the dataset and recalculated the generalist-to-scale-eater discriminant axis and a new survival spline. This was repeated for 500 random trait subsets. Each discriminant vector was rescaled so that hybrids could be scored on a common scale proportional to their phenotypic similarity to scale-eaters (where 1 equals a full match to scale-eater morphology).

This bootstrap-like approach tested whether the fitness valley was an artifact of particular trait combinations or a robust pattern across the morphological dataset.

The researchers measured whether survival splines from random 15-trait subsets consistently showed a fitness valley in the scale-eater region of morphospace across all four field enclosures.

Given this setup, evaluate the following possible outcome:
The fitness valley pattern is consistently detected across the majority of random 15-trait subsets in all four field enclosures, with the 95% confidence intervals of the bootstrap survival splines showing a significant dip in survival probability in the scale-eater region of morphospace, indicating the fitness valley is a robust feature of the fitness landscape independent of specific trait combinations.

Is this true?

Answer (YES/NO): NO